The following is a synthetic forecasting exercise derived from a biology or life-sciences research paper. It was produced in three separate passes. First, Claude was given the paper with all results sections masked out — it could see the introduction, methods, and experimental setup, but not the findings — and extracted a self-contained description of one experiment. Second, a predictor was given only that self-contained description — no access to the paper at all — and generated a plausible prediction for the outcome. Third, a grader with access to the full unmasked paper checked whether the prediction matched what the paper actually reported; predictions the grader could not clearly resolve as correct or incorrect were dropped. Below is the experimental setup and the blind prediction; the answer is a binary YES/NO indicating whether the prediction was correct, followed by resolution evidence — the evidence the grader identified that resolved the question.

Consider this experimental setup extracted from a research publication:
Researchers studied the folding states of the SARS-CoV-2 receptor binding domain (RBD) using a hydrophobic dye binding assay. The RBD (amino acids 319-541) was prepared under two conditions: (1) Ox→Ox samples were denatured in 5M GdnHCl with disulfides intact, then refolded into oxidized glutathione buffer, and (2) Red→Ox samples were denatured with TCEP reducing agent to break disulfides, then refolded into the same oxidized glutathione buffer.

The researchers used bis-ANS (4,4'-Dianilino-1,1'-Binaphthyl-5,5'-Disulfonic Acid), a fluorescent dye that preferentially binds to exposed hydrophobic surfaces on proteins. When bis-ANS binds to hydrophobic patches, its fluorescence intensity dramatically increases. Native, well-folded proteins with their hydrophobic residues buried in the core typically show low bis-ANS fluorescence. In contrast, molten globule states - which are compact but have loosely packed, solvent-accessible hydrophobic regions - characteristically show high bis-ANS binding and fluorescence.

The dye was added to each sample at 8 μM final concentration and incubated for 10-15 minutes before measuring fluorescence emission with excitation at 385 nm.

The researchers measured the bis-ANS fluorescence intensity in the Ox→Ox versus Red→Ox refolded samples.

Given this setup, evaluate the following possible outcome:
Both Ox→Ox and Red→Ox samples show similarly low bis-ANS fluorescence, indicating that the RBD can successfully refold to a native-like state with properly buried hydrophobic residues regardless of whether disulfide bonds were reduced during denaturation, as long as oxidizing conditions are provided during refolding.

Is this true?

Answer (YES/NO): NO